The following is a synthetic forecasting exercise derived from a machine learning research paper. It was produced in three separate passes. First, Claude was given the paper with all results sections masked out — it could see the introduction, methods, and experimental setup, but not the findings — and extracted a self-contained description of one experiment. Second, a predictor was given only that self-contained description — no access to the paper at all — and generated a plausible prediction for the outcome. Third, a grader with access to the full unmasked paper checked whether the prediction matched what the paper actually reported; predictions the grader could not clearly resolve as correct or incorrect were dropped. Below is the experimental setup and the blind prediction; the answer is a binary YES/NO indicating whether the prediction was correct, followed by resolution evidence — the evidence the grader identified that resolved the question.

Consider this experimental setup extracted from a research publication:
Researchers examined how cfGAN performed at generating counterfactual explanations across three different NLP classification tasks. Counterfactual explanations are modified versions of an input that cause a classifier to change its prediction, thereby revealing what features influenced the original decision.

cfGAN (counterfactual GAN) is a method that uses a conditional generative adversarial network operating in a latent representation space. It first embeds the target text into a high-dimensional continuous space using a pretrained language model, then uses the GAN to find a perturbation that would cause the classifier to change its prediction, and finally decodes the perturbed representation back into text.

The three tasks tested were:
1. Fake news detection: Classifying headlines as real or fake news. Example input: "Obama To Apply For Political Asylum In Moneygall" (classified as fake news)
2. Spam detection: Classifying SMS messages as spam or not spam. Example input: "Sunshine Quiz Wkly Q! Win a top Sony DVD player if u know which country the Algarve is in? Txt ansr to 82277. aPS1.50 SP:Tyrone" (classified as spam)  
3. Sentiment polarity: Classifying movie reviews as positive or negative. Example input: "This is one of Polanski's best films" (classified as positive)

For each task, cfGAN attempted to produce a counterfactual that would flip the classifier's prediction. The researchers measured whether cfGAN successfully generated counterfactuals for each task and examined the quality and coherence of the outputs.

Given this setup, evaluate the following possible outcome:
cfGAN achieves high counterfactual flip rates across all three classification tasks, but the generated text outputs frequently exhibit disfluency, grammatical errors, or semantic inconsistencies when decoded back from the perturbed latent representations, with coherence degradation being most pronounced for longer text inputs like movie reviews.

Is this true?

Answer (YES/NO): NO